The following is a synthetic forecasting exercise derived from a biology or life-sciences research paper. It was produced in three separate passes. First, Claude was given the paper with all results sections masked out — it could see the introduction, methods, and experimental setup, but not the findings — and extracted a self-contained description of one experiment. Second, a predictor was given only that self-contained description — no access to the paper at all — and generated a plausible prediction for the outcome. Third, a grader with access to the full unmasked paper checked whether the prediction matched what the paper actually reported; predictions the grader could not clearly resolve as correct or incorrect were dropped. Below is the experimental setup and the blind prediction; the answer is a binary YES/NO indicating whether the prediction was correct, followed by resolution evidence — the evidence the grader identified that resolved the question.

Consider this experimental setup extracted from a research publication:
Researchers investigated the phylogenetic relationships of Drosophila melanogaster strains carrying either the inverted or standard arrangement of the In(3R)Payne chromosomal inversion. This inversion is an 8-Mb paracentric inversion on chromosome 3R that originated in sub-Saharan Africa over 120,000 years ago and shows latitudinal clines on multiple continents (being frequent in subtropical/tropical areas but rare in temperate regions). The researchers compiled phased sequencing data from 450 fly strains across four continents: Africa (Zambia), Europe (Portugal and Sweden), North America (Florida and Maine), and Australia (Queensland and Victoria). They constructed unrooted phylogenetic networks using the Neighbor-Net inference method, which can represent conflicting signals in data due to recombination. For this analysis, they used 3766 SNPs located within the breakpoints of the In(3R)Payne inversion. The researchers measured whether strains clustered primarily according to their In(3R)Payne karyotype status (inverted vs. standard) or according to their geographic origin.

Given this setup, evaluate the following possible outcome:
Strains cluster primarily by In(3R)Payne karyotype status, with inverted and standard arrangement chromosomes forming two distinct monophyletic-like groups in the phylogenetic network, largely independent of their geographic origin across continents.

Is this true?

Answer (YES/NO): YES